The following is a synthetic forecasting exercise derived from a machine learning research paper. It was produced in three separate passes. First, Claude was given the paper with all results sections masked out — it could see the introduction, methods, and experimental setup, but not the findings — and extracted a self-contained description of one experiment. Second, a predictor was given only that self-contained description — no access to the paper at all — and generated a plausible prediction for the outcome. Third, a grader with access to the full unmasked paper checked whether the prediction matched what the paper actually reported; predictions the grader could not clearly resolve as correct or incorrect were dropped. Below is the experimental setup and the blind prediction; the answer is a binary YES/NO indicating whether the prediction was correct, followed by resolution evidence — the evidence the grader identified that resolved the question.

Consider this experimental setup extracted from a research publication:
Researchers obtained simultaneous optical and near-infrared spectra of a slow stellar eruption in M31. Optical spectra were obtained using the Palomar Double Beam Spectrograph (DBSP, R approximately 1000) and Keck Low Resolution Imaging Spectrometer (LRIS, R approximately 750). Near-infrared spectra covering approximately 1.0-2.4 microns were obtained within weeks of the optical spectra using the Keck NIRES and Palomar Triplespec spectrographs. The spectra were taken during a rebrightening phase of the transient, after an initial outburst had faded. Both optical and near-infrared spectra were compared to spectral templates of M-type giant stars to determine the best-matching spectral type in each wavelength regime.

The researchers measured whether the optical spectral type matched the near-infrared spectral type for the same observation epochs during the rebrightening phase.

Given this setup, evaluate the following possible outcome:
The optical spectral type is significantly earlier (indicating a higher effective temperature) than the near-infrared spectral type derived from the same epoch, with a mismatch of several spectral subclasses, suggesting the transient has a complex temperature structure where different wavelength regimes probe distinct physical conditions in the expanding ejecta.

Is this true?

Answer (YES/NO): YES